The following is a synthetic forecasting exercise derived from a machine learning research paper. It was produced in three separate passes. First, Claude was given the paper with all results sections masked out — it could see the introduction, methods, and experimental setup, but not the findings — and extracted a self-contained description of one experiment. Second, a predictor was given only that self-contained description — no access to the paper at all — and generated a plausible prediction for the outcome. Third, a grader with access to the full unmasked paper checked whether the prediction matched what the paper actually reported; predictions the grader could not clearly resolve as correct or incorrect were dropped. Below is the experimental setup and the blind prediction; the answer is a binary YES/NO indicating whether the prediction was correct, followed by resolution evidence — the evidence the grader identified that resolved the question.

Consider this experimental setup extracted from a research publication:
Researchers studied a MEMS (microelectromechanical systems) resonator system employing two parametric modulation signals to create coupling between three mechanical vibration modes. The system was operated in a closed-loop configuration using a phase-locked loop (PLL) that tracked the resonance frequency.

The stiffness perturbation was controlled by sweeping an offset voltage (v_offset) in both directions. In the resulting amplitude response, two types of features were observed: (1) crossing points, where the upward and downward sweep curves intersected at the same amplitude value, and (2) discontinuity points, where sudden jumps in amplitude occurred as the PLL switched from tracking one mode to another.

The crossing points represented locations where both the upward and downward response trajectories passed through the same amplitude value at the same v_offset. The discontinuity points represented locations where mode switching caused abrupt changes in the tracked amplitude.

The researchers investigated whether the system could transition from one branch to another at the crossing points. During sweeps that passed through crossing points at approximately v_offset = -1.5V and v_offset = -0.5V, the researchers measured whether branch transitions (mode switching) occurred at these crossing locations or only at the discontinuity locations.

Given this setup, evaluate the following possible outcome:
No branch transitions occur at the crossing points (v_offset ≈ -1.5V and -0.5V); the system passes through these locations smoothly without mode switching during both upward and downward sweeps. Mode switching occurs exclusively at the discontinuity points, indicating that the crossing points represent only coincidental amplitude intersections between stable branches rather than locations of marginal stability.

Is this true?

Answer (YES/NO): YES